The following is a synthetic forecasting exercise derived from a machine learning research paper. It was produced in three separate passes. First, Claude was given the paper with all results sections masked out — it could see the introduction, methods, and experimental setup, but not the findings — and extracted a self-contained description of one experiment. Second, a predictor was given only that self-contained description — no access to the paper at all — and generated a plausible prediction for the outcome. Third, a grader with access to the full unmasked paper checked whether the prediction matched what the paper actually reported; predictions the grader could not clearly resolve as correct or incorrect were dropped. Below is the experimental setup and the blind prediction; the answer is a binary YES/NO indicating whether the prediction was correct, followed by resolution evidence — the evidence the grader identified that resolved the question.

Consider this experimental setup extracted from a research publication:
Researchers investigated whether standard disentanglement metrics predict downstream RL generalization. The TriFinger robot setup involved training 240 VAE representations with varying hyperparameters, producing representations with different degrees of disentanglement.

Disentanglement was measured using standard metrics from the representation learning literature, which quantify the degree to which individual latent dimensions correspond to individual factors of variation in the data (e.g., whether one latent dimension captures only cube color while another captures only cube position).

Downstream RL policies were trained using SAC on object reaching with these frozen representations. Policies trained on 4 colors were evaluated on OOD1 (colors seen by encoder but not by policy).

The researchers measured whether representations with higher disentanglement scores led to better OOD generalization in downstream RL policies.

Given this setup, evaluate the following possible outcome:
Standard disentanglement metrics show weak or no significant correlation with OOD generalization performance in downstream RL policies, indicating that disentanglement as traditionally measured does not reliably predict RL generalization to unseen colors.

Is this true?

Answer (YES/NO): YES